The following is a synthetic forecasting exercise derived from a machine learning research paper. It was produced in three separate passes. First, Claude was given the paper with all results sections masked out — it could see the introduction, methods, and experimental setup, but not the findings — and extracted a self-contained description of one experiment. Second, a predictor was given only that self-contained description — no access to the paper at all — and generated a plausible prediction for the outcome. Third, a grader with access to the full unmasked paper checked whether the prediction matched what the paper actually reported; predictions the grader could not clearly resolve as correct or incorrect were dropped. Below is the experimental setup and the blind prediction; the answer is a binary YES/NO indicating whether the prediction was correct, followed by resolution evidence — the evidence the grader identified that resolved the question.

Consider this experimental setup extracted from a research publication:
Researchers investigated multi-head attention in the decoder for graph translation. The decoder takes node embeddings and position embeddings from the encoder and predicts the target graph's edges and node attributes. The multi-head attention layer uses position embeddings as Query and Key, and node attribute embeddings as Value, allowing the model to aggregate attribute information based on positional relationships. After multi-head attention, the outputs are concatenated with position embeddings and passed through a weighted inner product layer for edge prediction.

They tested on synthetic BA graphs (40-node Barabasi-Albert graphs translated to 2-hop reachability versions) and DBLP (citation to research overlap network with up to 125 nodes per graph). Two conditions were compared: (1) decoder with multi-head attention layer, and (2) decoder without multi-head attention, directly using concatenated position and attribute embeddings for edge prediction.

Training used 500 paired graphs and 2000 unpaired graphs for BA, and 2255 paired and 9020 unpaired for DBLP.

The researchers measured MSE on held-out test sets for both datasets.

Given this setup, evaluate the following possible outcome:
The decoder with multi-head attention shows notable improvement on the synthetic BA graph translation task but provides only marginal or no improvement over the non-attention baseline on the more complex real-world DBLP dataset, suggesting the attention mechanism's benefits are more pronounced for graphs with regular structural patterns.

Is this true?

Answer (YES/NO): NO